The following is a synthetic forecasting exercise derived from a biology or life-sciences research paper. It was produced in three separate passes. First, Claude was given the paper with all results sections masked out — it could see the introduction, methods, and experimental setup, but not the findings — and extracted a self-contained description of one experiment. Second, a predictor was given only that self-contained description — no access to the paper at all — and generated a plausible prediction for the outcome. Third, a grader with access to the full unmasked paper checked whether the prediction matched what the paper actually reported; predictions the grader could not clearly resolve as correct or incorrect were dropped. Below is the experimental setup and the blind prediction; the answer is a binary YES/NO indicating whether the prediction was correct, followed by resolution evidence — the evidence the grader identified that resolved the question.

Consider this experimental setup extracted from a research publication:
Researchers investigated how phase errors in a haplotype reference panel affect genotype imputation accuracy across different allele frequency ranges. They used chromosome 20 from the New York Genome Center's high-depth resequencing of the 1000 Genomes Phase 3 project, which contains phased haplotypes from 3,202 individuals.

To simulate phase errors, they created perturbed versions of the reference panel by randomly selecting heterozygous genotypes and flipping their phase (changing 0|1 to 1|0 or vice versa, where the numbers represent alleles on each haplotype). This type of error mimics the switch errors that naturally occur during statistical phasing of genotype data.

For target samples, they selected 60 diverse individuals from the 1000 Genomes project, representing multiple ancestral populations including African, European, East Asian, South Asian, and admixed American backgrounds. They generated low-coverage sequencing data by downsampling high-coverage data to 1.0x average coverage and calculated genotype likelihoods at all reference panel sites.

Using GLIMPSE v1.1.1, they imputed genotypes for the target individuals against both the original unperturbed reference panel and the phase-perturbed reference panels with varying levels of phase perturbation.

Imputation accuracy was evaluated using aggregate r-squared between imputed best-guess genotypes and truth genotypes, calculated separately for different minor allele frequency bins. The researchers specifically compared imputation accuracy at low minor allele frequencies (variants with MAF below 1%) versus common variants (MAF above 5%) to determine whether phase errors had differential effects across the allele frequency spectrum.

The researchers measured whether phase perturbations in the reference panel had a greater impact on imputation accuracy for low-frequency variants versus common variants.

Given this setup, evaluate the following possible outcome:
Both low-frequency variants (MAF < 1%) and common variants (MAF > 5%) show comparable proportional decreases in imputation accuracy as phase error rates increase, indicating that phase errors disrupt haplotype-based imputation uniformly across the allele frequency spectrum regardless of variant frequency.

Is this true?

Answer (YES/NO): NO